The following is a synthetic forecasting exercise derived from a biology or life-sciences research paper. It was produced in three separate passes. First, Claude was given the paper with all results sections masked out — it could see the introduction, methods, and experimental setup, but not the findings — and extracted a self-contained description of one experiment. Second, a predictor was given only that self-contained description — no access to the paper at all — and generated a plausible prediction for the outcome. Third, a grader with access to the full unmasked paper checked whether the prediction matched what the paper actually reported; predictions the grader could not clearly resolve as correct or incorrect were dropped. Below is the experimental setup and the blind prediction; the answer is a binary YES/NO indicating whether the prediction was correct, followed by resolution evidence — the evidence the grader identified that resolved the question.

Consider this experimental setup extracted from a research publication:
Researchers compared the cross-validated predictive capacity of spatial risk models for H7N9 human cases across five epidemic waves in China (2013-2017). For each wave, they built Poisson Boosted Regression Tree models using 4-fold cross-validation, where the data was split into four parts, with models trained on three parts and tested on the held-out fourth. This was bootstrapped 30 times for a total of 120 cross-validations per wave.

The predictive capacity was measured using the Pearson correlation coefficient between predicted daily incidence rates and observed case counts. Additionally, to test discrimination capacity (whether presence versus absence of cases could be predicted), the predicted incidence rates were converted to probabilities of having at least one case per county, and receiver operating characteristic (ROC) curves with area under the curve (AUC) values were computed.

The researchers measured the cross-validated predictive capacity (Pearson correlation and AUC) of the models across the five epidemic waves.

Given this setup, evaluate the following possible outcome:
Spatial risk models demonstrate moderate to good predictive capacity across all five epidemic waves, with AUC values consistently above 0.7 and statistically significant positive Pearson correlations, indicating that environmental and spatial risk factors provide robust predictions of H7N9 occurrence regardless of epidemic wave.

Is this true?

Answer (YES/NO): NO